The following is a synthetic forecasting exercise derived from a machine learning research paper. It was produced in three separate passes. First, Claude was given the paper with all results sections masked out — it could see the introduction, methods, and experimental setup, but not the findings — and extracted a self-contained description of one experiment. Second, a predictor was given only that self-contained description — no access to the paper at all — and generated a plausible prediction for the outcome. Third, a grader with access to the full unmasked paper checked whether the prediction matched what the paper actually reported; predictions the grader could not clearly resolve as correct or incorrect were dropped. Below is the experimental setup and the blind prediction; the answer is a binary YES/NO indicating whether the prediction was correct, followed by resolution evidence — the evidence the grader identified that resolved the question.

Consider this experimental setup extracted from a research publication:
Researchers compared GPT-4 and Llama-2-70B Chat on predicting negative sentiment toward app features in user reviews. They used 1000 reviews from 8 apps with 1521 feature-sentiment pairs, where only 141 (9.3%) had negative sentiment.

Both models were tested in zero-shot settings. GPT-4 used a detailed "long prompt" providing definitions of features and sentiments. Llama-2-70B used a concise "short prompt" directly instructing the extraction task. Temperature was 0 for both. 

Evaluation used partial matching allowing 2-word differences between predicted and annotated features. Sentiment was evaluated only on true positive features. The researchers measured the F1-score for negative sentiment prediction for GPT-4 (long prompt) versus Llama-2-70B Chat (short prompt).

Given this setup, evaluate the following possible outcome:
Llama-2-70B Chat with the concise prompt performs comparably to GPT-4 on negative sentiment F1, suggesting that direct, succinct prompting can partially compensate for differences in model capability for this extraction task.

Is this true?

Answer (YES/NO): NO